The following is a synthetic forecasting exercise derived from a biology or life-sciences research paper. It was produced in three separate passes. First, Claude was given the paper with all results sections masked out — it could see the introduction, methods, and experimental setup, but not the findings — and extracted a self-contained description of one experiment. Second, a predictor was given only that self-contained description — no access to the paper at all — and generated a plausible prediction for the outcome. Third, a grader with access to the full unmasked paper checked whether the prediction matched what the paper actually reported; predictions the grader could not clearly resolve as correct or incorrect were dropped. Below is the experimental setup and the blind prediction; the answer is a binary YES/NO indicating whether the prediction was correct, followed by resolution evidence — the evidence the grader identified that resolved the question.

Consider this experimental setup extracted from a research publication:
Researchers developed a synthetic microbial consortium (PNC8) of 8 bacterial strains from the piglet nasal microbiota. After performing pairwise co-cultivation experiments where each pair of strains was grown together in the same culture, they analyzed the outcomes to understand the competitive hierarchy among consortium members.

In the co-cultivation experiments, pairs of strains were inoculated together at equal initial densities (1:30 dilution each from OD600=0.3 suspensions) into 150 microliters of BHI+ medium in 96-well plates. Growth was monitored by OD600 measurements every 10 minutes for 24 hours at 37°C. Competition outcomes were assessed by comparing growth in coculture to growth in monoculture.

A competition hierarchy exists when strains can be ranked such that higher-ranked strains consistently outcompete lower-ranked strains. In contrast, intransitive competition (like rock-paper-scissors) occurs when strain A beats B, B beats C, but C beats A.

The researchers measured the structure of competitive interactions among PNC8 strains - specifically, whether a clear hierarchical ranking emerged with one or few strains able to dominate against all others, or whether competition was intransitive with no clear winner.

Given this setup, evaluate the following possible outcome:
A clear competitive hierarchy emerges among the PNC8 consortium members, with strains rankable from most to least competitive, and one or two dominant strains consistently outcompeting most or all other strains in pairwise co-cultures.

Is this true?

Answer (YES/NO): YES